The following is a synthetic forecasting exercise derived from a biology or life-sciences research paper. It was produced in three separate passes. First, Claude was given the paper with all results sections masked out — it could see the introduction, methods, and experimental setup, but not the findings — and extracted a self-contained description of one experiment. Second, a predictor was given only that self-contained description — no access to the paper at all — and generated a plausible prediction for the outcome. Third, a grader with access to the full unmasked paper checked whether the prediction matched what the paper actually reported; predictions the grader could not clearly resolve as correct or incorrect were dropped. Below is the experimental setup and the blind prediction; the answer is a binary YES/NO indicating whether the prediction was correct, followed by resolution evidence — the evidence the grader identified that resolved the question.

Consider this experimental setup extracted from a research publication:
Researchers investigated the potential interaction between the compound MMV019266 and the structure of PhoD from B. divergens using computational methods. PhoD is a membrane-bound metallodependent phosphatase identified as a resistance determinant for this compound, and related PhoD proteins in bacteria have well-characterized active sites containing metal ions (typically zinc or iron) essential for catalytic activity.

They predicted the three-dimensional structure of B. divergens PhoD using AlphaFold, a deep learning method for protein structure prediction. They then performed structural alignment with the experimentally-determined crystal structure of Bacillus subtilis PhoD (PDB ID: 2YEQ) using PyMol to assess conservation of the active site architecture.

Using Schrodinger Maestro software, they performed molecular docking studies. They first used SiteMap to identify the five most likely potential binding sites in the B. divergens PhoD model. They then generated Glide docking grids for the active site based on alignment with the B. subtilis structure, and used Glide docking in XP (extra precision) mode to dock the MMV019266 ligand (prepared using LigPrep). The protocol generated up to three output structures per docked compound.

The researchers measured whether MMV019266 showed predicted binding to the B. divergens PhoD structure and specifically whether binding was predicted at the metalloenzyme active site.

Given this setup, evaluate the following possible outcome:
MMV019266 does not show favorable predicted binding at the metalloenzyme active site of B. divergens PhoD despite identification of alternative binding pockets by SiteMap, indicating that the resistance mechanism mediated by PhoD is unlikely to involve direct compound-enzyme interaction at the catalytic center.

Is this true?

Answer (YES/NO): YES